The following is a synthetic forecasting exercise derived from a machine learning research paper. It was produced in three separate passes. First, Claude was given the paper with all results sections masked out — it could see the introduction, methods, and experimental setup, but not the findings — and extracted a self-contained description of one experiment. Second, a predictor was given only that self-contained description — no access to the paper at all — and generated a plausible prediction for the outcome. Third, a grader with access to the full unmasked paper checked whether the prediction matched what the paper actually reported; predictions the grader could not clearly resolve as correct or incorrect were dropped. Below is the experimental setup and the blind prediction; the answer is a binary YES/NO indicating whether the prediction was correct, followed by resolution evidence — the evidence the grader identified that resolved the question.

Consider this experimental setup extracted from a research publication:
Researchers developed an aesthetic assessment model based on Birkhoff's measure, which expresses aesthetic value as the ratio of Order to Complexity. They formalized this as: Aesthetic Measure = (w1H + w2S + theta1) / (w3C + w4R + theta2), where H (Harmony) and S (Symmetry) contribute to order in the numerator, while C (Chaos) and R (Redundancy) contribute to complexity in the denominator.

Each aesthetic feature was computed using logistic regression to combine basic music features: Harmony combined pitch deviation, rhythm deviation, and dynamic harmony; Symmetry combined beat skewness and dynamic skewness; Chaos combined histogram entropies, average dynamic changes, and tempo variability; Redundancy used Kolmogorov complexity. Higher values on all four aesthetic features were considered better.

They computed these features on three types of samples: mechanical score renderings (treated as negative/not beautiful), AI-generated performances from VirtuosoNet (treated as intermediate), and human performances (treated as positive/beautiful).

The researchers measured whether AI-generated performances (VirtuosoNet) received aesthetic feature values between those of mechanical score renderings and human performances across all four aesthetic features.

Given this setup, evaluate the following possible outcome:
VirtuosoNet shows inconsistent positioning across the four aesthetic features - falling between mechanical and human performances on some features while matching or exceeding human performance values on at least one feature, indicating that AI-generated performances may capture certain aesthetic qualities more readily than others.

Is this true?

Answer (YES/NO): NO